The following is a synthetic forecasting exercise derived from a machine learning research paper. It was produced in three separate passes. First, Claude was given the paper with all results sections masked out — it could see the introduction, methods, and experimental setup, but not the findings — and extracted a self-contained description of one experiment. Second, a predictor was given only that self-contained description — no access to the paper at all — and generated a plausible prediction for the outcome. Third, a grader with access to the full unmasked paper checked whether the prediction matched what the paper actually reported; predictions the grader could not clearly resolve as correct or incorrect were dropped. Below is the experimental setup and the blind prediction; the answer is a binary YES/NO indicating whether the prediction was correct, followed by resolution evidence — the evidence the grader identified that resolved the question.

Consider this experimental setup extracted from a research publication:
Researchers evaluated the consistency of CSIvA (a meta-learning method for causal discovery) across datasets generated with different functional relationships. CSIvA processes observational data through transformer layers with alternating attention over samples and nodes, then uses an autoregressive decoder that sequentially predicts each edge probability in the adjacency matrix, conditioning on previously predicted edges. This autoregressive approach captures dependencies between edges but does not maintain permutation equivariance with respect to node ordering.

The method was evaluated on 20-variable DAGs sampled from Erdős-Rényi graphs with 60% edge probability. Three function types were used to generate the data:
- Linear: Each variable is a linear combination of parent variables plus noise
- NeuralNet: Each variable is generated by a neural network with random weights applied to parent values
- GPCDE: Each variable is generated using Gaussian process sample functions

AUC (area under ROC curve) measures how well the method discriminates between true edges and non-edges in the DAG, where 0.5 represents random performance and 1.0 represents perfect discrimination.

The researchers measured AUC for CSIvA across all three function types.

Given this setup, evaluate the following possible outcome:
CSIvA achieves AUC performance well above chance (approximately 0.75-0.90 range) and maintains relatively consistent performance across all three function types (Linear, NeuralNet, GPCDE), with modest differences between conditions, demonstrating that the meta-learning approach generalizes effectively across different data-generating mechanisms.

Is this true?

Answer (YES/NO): NO